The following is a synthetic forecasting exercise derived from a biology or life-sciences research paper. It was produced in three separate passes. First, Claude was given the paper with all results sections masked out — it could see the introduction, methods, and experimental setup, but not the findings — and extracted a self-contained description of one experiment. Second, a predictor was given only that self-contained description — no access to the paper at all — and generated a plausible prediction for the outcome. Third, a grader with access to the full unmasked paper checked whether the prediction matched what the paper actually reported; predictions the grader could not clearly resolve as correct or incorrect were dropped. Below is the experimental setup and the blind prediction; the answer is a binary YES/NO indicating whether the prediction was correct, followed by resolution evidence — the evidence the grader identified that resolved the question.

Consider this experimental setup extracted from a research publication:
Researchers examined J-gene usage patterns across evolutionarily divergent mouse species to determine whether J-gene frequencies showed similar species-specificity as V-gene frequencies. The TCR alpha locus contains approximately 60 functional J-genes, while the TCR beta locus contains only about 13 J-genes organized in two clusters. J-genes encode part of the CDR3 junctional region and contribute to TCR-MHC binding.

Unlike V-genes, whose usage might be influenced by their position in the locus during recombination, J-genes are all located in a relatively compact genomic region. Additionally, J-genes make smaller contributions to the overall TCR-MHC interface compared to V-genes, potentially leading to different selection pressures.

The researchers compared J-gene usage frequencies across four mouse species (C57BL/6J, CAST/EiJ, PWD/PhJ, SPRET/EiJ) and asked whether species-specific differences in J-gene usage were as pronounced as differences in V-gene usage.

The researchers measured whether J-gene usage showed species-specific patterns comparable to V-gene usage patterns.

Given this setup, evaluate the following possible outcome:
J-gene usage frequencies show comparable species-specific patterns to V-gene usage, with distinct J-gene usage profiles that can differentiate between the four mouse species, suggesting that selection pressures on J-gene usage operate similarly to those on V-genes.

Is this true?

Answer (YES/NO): NO